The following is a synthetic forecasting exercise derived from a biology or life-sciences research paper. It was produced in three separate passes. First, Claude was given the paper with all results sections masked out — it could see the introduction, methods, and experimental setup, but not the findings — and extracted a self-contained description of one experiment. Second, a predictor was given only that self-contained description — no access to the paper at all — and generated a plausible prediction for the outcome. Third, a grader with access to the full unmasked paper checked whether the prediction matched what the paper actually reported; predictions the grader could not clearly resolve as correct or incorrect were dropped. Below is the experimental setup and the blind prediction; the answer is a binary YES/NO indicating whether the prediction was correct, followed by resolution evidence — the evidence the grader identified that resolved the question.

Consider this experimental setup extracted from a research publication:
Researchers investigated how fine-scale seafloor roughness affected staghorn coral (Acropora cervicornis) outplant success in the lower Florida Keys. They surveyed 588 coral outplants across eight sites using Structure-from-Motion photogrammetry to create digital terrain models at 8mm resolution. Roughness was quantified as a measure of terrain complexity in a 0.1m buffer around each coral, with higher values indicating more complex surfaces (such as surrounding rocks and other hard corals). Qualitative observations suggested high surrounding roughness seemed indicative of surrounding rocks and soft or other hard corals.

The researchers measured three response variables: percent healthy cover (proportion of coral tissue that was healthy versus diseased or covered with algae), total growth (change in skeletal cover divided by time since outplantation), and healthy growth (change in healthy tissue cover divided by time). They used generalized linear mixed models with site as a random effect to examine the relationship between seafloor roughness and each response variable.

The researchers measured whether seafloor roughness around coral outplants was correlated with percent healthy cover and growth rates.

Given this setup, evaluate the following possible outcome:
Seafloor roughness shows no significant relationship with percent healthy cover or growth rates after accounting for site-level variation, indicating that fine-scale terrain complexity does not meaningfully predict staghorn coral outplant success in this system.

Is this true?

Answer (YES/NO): NO